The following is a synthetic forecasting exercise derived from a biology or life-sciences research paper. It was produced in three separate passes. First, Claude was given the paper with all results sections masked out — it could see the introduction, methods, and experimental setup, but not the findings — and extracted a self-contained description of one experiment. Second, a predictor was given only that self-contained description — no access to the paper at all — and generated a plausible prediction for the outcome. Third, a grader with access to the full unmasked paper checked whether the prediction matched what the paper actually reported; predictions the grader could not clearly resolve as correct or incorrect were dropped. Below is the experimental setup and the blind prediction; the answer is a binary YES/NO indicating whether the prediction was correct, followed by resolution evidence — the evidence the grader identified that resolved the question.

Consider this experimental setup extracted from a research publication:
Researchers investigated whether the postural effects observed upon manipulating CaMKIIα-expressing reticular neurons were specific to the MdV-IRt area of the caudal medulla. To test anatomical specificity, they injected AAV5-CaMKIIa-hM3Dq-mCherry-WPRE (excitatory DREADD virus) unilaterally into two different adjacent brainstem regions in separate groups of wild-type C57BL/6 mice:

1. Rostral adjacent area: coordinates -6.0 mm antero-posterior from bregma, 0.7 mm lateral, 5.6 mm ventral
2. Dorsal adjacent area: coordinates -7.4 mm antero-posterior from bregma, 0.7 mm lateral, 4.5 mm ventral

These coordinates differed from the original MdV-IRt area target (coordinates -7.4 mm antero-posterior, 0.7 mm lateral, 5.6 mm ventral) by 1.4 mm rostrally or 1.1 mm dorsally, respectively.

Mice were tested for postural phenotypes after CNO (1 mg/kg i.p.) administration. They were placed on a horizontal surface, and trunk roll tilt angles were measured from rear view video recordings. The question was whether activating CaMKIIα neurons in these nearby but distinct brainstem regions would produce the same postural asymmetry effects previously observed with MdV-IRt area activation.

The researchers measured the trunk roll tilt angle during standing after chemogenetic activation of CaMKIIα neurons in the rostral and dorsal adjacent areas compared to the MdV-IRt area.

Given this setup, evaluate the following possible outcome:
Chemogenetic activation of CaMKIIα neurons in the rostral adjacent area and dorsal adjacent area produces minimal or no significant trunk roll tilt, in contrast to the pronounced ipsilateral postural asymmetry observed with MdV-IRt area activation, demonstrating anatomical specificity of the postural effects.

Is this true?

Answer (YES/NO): YES